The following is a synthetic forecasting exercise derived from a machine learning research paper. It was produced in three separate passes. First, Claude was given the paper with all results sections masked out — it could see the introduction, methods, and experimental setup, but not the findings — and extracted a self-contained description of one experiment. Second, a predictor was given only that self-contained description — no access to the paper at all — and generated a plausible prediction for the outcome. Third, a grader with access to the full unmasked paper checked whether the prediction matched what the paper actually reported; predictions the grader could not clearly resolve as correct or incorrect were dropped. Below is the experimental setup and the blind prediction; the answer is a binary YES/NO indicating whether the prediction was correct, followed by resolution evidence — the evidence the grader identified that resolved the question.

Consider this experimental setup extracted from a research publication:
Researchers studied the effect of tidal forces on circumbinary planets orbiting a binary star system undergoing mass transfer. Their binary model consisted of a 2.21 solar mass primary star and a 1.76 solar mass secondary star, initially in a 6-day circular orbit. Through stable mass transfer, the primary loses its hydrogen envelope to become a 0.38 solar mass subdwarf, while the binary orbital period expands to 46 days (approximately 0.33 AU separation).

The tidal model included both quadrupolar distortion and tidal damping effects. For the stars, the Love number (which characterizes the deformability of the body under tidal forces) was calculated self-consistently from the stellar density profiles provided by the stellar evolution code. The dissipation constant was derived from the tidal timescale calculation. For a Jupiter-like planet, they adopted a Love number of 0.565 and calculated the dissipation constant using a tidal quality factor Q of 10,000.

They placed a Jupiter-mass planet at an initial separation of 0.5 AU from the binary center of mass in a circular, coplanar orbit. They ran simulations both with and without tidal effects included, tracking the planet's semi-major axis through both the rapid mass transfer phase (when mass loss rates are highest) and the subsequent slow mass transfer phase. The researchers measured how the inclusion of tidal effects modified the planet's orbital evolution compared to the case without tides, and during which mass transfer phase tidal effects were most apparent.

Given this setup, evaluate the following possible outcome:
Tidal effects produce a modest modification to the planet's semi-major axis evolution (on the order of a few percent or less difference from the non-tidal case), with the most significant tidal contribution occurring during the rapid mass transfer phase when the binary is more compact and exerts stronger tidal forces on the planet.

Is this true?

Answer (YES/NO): NO